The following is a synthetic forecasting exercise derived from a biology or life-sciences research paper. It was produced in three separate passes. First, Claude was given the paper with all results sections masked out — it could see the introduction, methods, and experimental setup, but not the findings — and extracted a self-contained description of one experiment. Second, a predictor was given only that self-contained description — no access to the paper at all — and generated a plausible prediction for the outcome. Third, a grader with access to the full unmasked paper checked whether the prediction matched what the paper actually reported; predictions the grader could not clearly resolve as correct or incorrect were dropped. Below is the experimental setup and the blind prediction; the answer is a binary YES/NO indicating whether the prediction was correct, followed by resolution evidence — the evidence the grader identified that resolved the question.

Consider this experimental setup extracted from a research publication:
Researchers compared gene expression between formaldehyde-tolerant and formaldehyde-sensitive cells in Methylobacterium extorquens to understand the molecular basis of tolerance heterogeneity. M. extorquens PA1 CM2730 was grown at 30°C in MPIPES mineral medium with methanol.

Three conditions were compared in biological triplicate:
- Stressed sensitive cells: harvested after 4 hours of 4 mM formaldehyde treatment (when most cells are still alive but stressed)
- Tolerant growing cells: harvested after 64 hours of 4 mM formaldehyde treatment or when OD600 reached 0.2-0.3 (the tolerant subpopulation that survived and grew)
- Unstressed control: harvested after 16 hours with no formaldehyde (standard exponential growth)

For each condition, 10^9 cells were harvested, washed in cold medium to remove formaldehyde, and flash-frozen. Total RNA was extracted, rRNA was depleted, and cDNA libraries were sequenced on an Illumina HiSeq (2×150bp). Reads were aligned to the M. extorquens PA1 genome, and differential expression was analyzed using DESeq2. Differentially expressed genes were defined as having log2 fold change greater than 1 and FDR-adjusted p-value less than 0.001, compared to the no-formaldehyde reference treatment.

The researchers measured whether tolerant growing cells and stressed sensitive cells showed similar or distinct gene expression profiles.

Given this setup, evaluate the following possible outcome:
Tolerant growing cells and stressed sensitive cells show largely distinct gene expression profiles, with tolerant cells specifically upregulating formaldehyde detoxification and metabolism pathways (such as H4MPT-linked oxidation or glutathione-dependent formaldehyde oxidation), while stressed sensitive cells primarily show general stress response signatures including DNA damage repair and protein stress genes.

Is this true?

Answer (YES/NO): NO